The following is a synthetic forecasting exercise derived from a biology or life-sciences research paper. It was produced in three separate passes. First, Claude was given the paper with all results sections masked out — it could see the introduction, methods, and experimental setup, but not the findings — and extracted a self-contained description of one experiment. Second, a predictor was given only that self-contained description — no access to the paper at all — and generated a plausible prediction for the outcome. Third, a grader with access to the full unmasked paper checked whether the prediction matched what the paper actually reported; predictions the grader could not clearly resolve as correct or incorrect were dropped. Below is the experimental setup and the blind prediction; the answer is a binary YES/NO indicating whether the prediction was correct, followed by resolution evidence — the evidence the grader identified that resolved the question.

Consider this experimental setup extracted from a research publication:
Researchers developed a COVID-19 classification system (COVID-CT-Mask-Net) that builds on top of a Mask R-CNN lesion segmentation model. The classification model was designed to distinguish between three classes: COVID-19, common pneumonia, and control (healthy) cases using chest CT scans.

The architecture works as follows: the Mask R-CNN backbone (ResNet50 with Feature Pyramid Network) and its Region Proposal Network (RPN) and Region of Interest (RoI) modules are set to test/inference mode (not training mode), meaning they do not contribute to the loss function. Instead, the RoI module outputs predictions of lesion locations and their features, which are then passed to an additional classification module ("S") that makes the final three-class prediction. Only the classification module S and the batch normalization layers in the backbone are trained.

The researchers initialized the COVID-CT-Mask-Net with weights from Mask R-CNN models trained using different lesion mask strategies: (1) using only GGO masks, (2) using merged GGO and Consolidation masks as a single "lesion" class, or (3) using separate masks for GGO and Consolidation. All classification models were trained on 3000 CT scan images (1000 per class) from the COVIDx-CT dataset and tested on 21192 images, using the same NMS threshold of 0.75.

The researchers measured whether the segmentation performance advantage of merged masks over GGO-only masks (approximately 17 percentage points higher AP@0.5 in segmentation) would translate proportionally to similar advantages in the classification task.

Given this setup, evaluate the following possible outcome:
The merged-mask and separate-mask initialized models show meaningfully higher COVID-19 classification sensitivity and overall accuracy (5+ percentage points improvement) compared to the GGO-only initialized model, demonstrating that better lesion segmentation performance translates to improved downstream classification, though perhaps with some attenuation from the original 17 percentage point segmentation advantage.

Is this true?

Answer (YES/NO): NO